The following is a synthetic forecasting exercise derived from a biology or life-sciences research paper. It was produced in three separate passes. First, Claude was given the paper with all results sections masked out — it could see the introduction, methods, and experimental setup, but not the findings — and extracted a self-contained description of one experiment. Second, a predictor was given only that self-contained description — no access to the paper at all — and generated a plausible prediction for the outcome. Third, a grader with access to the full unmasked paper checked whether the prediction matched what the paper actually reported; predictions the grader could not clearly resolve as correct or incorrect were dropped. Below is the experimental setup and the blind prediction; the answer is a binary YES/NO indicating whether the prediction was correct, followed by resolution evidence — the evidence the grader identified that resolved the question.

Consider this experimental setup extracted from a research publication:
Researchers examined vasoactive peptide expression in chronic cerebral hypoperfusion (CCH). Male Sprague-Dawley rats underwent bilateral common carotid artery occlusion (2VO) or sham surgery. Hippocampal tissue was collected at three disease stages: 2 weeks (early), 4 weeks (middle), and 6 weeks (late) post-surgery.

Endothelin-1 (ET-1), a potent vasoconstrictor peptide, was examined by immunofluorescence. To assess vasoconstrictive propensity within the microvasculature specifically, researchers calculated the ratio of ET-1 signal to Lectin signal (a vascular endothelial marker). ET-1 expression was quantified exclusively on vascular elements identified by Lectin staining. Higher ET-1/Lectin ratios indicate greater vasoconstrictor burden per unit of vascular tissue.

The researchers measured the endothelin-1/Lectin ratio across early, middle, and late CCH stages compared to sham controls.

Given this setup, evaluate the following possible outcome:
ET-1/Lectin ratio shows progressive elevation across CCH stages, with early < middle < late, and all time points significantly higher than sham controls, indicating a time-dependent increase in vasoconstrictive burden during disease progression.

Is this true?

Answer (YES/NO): YES